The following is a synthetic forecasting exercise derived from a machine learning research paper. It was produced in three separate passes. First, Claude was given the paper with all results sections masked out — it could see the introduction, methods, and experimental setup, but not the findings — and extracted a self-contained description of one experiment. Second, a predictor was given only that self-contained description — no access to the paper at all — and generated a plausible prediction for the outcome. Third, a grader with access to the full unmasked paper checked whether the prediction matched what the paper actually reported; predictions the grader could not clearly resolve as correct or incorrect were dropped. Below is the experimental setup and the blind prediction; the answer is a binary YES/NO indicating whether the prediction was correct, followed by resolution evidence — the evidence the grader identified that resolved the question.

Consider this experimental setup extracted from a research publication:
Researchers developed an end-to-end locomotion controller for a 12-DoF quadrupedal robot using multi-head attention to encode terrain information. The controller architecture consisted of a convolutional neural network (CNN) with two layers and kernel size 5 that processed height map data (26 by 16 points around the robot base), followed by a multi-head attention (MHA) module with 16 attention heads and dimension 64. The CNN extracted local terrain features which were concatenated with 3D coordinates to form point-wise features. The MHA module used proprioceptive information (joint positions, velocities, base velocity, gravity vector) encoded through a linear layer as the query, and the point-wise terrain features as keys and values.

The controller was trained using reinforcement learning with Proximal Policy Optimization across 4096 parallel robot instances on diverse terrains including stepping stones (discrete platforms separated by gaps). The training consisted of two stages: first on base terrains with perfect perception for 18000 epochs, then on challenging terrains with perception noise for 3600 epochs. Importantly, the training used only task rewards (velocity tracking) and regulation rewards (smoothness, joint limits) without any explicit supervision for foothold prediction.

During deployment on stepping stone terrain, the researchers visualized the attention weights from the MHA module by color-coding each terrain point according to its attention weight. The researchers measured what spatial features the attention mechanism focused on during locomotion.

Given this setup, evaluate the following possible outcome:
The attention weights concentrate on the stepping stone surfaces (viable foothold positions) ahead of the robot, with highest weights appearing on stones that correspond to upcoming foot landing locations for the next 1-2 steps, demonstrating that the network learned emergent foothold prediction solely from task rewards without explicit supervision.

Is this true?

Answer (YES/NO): YES